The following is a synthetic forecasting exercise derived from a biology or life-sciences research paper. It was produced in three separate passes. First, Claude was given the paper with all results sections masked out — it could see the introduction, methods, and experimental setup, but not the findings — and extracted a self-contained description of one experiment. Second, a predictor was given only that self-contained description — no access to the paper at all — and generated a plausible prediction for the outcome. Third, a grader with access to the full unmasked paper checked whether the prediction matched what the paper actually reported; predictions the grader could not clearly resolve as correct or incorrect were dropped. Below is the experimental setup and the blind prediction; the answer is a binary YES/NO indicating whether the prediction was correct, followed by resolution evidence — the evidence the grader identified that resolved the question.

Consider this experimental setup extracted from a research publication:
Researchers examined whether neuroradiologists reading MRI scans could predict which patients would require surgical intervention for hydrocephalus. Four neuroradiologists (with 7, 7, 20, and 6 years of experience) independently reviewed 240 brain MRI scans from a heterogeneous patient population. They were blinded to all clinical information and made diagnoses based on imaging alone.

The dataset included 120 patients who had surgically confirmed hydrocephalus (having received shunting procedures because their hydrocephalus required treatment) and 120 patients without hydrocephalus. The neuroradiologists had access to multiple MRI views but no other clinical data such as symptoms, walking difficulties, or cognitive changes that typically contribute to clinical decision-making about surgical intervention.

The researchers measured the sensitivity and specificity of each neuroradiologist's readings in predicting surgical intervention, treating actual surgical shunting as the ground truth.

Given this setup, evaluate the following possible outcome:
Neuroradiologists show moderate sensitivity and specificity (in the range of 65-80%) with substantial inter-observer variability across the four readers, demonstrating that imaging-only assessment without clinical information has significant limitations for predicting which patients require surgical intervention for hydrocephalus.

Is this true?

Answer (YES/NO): NO